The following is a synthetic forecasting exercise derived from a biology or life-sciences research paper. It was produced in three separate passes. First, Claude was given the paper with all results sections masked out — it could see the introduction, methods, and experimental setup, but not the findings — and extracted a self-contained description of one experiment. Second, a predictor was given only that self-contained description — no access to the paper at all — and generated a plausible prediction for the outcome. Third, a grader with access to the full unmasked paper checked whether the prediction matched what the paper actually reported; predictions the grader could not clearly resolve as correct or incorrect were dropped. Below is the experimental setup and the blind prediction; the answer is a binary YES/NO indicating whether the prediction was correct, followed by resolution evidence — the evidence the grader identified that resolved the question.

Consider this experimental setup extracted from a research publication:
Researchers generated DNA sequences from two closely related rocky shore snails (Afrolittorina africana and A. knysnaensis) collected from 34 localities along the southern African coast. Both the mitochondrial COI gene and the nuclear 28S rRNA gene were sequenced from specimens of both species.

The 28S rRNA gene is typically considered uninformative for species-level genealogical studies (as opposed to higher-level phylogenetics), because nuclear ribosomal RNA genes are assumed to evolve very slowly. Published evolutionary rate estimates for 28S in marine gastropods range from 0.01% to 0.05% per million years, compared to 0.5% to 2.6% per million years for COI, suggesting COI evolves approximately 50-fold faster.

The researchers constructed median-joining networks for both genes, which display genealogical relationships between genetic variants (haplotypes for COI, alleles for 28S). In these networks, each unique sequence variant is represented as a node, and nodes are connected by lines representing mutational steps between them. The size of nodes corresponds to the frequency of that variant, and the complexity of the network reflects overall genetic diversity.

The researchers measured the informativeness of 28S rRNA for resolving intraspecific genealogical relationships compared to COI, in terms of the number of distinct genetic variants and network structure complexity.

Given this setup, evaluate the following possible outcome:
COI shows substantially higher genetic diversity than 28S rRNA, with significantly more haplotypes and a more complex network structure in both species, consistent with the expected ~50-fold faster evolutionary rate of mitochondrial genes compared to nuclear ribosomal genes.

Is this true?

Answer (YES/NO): NO